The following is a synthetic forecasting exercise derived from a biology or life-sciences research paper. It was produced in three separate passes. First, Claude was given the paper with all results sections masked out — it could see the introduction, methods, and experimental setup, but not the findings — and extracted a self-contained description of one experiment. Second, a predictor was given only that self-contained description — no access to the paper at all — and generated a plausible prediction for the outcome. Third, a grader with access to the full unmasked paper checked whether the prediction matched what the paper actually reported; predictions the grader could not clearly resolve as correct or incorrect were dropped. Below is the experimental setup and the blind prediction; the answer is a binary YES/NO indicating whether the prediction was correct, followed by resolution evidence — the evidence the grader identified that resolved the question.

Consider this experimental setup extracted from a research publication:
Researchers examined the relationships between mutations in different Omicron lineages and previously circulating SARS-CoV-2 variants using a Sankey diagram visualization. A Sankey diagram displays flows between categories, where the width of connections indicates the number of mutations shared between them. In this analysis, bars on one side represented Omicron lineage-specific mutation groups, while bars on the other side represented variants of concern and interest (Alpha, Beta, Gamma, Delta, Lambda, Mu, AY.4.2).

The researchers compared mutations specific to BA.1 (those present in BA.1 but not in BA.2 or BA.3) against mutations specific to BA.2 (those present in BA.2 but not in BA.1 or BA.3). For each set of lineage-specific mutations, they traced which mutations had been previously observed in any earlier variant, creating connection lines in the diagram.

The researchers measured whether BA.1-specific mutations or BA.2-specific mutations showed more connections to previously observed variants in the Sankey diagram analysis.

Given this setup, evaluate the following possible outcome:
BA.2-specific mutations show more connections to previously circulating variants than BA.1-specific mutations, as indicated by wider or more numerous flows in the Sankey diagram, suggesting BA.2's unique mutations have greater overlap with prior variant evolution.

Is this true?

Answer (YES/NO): NO